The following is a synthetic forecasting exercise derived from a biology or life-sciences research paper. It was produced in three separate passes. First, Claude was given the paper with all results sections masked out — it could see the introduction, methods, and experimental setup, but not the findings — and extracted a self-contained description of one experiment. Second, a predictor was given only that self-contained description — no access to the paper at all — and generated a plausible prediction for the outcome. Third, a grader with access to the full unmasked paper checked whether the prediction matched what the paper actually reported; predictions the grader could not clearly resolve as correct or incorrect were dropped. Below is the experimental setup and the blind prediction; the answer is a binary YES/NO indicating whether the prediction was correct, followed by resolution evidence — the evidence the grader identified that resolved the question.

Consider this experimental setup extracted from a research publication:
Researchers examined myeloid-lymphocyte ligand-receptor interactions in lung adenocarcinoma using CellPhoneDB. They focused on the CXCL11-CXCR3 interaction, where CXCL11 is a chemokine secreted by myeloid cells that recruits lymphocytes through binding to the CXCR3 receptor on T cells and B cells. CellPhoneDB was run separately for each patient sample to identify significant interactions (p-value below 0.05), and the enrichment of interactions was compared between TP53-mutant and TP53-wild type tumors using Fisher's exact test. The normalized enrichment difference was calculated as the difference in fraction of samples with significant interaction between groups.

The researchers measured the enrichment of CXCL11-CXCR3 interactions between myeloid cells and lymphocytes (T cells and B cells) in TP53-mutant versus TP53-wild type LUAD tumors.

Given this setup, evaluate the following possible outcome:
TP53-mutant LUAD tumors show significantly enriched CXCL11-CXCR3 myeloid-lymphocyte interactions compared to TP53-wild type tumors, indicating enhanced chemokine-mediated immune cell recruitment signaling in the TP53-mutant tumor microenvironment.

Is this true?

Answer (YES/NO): YES